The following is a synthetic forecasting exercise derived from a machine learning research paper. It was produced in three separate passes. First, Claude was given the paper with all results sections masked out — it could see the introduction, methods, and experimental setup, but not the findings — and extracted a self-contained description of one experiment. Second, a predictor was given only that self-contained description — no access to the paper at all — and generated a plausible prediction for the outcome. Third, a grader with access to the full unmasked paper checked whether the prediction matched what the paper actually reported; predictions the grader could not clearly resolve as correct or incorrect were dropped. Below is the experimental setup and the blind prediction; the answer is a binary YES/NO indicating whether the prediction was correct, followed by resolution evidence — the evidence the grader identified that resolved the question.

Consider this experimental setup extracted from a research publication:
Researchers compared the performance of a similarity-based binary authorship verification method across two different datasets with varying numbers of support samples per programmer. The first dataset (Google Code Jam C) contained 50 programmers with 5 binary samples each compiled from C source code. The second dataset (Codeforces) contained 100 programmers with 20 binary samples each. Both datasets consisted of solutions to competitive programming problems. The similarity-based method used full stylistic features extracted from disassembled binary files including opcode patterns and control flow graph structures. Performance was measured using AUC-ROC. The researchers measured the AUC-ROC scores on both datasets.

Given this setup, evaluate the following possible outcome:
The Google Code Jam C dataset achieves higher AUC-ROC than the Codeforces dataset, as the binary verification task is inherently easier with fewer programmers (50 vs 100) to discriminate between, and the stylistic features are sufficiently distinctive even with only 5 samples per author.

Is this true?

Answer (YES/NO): YES